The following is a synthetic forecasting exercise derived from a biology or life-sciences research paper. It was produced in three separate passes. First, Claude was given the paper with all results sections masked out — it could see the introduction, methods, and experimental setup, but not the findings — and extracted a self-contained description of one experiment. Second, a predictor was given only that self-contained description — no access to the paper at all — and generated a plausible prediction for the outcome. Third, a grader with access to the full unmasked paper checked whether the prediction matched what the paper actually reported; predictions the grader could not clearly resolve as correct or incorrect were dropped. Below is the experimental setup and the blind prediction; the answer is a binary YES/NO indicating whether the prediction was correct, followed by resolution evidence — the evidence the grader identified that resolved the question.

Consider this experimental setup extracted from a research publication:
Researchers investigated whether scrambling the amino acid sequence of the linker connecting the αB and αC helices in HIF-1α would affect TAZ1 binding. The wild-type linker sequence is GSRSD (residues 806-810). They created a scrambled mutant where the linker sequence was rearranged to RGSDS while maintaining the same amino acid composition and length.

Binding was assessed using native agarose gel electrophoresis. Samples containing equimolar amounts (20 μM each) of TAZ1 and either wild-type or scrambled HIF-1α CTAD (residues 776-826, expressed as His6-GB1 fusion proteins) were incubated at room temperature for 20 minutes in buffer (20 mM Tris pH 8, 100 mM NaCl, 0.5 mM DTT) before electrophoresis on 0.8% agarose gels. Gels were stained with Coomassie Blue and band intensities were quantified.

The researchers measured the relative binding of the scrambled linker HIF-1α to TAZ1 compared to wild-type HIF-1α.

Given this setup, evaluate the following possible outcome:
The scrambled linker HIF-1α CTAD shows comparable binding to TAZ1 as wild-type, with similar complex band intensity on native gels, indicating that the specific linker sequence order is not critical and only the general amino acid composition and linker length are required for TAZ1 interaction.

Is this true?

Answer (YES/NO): NO